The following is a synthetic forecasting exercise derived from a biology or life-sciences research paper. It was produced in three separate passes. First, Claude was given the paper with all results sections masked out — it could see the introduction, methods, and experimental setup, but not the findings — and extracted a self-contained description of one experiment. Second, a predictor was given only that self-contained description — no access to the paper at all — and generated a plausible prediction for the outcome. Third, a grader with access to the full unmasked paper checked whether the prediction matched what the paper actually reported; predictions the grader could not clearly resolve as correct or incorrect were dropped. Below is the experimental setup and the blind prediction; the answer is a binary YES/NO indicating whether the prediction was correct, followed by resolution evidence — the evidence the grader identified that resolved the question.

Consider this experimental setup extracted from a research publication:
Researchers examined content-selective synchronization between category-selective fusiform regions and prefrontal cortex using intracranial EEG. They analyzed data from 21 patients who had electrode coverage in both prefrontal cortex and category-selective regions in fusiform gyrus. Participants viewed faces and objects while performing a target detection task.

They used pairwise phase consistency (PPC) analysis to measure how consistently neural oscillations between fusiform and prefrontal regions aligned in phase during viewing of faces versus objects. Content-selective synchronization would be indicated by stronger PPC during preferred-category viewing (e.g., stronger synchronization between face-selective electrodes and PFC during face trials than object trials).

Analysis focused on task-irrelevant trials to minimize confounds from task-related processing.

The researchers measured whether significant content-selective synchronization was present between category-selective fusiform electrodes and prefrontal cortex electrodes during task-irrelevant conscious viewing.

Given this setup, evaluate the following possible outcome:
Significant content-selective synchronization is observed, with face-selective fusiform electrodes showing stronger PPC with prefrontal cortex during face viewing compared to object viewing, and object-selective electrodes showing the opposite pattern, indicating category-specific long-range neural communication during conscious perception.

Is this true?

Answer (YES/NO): NO